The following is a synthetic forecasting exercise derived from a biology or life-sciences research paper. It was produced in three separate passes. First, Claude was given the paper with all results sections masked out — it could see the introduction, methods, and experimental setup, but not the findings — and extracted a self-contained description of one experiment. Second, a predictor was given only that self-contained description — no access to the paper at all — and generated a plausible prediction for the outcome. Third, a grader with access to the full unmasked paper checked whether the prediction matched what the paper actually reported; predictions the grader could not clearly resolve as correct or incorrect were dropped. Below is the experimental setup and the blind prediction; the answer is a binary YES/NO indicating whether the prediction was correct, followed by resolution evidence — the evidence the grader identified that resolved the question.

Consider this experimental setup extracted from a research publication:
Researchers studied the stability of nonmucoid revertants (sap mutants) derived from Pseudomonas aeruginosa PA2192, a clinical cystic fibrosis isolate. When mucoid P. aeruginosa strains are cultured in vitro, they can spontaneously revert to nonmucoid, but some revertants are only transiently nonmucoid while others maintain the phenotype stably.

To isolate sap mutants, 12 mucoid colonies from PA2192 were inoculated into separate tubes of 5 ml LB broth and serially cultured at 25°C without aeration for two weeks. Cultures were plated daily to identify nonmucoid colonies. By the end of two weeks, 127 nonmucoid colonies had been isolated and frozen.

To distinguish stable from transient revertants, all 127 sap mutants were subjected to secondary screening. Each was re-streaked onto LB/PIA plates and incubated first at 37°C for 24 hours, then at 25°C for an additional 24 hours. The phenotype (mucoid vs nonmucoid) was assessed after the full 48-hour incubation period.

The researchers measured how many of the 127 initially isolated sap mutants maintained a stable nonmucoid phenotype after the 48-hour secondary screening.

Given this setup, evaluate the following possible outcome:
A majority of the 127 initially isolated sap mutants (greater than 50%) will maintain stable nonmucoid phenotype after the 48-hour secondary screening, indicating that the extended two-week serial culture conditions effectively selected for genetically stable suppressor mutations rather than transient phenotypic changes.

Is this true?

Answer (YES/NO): NO